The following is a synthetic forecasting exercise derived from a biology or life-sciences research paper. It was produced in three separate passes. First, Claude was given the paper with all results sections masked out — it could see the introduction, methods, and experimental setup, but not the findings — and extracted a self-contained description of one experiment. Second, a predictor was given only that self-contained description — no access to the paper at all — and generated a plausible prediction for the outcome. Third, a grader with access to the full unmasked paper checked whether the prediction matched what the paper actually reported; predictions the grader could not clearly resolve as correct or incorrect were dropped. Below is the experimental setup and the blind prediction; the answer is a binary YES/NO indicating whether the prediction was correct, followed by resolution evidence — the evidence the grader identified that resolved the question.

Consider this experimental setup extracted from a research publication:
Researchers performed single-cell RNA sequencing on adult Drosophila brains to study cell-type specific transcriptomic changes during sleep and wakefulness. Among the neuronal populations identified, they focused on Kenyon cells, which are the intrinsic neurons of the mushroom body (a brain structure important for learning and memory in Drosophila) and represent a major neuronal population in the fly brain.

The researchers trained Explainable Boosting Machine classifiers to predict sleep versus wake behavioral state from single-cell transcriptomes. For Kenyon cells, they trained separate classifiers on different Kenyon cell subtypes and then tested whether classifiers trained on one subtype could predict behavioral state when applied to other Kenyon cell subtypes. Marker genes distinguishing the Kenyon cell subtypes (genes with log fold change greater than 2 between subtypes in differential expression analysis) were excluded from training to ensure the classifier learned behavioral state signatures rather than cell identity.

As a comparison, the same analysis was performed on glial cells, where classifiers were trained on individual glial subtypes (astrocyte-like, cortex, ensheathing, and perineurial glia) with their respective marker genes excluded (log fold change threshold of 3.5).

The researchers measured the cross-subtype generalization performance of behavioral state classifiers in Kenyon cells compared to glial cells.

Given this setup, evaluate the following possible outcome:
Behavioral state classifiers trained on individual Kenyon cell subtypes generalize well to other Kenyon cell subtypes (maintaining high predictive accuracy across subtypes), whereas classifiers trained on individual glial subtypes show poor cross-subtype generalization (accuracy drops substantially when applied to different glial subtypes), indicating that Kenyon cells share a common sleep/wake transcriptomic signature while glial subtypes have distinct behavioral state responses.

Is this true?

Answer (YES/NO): NO